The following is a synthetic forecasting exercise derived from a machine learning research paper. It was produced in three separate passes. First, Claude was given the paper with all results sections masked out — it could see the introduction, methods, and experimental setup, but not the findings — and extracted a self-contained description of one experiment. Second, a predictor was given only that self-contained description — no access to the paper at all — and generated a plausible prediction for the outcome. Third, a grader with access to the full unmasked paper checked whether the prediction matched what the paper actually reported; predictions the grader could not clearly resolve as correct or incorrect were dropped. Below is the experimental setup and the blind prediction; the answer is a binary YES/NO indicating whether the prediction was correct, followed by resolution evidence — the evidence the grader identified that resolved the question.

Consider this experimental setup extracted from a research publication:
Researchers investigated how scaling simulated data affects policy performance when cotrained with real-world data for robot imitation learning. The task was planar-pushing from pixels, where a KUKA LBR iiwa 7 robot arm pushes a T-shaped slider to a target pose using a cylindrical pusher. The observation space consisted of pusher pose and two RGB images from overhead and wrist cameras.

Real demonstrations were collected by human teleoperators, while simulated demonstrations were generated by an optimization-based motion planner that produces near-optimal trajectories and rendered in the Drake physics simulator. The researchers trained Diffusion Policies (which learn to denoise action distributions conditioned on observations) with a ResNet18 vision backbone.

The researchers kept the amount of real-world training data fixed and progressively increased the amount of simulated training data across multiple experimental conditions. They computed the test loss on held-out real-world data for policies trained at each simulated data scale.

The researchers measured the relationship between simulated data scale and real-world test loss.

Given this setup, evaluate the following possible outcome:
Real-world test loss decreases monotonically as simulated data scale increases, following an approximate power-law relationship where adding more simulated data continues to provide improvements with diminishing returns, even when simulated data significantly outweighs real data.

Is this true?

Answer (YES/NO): YES